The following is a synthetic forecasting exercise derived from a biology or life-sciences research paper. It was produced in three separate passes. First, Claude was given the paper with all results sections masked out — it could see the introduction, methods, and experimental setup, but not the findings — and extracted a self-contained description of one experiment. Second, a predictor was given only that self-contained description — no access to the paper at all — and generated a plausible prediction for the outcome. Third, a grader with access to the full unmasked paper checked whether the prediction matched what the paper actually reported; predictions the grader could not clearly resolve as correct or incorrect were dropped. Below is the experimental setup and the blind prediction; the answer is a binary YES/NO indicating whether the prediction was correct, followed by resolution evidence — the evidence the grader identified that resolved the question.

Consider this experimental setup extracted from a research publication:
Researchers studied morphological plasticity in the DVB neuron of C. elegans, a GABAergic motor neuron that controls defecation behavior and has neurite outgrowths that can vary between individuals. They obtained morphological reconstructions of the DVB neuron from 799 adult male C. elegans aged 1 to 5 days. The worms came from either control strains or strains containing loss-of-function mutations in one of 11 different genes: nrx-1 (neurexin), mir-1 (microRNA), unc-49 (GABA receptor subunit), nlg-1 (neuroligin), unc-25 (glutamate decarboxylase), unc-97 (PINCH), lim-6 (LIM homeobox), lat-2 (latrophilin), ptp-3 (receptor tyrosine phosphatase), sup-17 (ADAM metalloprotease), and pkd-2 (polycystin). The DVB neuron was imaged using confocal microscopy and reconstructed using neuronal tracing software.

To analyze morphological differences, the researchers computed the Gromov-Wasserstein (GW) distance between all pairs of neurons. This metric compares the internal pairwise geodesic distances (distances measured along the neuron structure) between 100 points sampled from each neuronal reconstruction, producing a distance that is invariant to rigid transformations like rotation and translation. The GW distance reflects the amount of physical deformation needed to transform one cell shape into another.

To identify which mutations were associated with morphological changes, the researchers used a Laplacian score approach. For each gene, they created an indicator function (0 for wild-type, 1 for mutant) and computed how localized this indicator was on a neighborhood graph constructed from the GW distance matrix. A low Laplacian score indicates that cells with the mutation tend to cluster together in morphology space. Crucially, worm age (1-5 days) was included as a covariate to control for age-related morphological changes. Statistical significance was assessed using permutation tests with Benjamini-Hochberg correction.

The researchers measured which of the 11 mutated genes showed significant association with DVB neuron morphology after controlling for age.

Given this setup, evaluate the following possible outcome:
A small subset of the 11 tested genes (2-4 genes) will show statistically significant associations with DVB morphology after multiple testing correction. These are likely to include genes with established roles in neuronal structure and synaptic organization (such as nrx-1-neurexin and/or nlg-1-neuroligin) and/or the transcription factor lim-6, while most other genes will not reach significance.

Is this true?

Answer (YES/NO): NO